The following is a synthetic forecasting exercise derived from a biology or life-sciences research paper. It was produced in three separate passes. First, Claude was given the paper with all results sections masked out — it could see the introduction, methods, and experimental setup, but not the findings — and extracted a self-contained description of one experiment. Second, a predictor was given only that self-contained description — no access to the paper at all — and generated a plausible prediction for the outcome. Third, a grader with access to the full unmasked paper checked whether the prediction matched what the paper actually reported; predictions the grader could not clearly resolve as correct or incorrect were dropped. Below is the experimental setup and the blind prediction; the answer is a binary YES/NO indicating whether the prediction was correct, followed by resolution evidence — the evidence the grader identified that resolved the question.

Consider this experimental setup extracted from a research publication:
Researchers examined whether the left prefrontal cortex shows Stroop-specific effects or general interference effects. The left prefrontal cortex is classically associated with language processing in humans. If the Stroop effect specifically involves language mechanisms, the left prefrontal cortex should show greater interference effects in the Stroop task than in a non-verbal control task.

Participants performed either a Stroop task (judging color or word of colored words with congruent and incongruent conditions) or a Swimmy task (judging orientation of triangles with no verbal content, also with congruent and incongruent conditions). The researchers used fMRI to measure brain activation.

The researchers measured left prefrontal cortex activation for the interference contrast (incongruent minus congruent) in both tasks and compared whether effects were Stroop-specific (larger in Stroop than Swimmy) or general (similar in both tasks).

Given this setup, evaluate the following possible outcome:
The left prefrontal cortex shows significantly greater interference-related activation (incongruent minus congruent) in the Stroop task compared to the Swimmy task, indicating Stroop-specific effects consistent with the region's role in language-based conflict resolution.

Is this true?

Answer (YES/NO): YES